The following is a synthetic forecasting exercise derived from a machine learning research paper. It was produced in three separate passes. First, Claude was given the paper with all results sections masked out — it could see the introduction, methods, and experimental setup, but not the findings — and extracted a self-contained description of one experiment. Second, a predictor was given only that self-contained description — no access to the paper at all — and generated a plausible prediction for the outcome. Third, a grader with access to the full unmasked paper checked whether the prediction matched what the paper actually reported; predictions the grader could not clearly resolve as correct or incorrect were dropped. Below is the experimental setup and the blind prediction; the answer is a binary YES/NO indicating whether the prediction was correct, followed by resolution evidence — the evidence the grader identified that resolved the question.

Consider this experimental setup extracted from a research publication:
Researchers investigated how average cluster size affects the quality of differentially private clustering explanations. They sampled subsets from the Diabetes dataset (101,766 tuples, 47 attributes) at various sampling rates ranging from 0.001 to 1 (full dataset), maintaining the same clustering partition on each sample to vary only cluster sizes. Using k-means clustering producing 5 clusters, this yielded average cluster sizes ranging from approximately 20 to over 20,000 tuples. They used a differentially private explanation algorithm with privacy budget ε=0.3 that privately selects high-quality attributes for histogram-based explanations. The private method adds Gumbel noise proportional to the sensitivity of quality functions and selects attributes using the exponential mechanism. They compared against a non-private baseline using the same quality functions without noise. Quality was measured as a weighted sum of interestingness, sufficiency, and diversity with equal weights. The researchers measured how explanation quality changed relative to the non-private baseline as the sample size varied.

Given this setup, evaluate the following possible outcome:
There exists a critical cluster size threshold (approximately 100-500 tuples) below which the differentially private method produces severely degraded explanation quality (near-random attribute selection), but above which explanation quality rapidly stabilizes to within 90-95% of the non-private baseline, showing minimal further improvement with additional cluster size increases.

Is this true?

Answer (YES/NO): NO